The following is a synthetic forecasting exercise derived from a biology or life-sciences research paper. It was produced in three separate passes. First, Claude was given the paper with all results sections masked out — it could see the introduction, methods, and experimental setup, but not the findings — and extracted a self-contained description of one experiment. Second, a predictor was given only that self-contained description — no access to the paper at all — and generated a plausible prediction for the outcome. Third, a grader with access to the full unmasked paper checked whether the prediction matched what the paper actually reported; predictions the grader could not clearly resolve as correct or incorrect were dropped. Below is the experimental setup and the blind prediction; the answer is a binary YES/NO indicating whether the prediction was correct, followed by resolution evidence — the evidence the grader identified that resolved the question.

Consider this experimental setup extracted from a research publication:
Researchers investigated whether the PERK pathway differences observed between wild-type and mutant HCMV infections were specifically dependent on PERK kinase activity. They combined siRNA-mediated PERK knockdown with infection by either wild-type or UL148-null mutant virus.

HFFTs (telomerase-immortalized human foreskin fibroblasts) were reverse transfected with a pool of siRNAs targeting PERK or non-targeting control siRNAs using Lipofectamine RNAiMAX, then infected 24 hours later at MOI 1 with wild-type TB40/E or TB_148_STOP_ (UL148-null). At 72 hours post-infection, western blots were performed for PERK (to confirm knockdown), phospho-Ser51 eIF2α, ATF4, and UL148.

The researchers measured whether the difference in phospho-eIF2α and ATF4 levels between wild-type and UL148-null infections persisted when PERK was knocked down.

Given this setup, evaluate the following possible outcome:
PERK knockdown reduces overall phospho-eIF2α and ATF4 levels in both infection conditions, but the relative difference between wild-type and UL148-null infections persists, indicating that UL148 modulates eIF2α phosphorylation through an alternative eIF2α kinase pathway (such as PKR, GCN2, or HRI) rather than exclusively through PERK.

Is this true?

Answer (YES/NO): NO